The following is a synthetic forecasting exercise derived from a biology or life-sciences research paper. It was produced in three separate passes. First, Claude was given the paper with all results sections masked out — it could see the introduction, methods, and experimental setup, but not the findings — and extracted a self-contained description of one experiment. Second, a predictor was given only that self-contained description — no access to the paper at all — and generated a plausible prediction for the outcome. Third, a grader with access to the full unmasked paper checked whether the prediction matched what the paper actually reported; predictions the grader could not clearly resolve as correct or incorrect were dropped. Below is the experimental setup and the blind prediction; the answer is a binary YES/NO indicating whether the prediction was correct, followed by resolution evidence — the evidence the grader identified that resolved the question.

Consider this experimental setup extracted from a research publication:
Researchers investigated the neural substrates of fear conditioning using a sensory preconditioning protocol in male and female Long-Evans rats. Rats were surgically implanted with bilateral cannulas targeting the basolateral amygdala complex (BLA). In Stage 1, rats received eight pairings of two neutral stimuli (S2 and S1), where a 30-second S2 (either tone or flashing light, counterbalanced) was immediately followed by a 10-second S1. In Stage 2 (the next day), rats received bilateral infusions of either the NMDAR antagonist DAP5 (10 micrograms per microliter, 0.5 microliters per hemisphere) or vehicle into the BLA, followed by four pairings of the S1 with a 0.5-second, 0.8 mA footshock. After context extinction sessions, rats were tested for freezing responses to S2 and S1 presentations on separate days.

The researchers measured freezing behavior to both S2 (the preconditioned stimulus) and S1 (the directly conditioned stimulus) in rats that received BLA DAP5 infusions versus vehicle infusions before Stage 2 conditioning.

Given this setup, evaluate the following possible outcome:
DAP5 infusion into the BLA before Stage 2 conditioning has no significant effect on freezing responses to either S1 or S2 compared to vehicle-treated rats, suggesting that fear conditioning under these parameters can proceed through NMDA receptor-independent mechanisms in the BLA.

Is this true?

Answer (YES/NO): NO